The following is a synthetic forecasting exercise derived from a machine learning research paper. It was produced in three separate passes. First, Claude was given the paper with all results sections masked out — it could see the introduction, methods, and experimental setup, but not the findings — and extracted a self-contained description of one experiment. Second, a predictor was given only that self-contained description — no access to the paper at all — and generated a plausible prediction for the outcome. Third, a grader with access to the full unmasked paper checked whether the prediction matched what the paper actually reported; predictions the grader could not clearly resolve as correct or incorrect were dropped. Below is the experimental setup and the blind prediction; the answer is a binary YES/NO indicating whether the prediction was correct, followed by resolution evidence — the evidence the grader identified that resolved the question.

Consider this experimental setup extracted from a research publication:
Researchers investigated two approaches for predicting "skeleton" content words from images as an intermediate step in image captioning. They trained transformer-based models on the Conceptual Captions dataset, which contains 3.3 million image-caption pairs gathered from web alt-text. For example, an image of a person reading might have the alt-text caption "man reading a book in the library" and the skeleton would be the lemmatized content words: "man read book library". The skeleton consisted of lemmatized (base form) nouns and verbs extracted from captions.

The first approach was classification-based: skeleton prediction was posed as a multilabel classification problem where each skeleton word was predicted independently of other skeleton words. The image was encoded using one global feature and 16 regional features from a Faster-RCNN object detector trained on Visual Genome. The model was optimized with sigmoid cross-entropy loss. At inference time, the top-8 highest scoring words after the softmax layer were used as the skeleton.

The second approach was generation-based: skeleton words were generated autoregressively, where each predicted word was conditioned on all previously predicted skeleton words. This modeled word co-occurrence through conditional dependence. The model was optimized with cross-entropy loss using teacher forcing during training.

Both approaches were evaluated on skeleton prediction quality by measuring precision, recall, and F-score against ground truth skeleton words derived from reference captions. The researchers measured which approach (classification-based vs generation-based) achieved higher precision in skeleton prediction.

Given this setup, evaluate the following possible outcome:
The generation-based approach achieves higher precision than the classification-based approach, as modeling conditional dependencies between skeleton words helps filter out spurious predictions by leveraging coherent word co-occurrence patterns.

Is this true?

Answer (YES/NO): YES